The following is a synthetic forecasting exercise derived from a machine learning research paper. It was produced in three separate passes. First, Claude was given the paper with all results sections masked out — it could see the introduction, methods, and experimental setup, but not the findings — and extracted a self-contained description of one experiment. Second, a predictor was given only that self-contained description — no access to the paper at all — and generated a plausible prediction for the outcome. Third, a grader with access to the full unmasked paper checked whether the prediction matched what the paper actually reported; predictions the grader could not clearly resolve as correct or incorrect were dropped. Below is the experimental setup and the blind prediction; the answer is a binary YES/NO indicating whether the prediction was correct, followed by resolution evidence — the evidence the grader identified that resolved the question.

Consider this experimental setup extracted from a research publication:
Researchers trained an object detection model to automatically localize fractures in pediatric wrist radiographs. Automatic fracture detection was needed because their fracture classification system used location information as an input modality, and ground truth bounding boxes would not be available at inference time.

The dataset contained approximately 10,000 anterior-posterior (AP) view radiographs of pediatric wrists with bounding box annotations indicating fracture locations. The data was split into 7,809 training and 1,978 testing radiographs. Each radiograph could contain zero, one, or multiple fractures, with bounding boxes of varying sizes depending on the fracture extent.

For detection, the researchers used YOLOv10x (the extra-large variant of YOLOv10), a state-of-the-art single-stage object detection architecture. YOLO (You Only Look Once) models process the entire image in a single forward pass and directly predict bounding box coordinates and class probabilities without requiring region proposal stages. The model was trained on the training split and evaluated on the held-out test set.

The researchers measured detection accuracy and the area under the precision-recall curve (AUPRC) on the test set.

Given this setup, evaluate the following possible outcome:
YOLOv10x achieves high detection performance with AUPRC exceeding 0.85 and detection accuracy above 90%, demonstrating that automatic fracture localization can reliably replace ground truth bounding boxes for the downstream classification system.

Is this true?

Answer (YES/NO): NO